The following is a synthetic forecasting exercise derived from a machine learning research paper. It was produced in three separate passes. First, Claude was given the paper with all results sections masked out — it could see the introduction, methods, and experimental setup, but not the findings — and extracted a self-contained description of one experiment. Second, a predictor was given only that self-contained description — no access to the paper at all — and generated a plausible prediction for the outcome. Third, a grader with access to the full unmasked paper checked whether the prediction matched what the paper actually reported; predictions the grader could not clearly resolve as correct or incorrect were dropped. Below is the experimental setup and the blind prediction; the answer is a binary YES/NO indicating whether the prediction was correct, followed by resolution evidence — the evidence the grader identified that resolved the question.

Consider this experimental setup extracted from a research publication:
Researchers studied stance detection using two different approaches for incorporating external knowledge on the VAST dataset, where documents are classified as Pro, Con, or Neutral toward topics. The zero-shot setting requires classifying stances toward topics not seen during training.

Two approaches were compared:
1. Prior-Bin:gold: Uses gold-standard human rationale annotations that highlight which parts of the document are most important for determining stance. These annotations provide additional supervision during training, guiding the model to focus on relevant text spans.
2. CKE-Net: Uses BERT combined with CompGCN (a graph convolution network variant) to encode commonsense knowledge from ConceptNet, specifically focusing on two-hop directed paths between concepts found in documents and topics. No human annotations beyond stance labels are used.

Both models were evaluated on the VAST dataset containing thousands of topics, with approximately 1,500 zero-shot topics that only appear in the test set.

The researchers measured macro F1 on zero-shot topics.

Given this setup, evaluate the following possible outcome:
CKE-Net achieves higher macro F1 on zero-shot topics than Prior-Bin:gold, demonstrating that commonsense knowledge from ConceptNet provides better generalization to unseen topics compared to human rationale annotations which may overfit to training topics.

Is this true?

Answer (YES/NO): YES